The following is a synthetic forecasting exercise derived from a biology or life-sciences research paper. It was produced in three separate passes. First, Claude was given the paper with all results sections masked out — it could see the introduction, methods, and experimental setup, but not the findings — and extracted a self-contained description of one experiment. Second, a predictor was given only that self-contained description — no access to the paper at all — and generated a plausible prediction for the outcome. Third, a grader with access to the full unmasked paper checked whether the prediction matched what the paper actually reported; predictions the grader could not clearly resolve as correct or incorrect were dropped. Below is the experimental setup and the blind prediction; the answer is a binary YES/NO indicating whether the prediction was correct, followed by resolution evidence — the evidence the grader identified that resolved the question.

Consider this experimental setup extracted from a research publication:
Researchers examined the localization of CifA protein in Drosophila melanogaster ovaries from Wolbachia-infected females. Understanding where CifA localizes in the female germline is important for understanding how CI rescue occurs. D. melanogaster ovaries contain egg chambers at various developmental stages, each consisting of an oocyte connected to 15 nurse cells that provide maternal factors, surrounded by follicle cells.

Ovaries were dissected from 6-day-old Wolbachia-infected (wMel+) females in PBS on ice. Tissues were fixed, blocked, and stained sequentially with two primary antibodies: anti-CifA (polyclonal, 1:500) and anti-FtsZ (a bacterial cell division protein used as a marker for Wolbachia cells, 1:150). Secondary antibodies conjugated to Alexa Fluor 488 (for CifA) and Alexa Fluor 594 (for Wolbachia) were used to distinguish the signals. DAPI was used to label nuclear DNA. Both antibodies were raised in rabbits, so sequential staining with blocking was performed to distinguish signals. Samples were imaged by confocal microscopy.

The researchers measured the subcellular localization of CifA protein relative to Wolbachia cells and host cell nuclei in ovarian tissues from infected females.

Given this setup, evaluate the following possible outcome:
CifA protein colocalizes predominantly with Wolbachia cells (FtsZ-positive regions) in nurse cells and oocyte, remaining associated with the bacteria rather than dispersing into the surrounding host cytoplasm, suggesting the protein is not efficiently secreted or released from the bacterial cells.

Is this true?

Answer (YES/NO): NO